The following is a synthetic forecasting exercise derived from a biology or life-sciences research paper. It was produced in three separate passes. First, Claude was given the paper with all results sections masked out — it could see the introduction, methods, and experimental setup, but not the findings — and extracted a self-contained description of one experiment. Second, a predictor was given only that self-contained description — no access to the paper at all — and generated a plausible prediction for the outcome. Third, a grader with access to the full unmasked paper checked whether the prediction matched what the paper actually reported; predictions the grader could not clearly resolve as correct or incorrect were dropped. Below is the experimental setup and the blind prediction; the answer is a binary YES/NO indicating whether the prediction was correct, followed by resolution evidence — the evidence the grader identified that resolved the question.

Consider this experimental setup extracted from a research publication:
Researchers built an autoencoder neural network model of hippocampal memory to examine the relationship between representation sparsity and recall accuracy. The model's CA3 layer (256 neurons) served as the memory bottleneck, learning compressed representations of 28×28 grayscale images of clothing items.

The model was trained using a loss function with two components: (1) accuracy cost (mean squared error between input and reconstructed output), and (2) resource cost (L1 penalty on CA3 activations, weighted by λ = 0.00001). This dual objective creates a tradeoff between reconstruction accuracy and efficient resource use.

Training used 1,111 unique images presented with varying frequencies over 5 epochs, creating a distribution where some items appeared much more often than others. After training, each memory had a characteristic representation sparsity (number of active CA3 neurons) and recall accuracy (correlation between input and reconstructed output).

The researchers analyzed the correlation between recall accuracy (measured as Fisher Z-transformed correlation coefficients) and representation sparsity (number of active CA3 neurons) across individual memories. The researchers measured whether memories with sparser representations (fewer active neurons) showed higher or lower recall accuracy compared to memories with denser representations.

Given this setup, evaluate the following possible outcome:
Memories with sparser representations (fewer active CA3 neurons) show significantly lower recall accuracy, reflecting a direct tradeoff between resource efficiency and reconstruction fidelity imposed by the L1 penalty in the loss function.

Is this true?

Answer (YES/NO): NO